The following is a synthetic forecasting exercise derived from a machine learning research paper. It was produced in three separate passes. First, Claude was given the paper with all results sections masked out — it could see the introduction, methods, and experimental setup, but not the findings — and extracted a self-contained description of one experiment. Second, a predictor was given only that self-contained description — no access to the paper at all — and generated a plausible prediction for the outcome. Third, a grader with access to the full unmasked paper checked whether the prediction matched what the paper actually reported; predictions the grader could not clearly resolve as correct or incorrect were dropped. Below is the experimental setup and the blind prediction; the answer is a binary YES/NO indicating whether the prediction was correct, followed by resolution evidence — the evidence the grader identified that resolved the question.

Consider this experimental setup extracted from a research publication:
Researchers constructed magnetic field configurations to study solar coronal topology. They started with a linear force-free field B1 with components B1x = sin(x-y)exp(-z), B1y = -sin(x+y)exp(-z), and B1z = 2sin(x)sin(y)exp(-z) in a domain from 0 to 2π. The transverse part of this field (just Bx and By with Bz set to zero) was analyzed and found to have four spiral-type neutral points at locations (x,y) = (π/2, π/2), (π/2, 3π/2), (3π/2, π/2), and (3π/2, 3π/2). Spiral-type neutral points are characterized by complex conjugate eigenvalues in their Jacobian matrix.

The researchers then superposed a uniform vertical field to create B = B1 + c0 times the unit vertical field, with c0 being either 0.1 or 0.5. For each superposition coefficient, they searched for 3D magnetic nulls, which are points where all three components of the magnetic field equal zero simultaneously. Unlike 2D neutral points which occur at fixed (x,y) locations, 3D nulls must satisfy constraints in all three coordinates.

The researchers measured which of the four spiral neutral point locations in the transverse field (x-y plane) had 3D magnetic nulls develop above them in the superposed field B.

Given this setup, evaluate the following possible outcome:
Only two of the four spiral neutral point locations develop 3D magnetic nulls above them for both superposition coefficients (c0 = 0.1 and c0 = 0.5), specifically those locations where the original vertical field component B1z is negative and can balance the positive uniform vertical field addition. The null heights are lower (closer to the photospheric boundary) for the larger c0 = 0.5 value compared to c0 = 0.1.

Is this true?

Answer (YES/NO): YES